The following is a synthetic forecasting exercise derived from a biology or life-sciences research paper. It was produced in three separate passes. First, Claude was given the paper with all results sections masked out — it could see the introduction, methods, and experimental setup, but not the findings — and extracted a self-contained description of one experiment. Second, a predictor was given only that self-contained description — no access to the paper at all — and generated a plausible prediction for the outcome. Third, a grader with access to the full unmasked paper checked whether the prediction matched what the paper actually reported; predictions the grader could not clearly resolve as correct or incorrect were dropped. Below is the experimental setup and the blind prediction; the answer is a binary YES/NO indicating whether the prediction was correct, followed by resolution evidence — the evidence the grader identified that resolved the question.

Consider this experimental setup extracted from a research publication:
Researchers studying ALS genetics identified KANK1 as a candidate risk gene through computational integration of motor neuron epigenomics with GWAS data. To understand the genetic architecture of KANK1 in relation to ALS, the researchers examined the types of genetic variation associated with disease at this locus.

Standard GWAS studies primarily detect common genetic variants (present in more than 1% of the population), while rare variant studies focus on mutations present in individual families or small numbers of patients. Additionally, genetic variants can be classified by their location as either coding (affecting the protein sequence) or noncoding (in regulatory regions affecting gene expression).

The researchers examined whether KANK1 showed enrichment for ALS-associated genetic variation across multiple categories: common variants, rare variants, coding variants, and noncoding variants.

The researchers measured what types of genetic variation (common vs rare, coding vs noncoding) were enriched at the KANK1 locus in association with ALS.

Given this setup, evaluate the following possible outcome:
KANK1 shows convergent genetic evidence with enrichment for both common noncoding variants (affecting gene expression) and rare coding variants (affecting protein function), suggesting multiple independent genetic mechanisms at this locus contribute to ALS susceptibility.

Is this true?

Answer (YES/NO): YES